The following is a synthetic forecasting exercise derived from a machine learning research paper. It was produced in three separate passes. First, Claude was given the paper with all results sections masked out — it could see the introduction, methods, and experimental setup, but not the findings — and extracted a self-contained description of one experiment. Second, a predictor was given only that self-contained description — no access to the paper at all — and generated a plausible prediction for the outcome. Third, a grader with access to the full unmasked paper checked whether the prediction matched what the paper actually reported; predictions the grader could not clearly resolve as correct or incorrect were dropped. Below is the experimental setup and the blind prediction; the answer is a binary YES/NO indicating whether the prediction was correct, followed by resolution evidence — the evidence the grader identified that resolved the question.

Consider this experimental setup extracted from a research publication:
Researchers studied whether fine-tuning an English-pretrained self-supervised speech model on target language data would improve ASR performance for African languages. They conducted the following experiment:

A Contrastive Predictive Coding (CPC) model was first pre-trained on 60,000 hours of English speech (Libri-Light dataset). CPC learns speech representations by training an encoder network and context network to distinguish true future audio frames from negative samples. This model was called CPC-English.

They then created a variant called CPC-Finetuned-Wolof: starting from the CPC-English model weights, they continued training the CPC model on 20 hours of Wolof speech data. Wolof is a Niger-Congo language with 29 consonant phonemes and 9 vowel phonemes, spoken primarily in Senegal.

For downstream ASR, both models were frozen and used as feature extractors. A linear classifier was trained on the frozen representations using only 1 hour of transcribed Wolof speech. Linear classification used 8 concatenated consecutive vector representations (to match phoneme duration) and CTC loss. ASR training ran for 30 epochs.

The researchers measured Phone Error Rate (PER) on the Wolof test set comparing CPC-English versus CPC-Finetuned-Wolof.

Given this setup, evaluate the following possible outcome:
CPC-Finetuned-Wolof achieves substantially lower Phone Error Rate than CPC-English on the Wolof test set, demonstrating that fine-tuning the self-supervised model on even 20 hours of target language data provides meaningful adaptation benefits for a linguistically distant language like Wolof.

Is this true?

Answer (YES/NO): NO